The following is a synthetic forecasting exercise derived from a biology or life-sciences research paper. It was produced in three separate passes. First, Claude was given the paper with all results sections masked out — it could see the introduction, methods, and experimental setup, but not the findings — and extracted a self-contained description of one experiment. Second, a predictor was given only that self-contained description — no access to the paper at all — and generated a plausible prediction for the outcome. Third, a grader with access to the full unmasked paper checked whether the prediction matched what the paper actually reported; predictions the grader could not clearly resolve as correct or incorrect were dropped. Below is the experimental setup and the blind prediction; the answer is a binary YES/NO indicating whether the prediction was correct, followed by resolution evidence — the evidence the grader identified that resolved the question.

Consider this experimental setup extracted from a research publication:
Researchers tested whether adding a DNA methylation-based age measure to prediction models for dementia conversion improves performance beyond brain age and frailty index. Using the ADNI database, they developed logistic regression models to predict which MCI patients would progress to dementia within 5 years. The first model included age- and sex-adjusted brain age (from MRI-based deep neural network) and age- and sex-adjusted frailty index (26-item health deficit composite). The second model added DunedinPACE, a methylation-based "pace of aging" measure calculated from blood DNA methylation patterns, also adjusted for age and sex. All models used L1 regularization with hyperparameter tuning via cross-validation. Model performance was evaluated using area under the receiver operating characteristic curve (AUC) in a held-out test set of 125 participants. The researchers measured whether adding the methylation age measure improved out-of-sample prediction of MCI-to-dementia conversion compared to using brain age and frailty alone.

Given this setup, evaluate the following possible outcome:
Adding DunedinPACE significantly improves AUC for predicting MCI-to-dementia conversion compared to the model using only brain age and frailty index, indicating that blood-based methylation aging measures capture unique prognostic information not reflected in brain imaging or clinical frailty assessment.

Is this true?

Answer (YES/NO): NO